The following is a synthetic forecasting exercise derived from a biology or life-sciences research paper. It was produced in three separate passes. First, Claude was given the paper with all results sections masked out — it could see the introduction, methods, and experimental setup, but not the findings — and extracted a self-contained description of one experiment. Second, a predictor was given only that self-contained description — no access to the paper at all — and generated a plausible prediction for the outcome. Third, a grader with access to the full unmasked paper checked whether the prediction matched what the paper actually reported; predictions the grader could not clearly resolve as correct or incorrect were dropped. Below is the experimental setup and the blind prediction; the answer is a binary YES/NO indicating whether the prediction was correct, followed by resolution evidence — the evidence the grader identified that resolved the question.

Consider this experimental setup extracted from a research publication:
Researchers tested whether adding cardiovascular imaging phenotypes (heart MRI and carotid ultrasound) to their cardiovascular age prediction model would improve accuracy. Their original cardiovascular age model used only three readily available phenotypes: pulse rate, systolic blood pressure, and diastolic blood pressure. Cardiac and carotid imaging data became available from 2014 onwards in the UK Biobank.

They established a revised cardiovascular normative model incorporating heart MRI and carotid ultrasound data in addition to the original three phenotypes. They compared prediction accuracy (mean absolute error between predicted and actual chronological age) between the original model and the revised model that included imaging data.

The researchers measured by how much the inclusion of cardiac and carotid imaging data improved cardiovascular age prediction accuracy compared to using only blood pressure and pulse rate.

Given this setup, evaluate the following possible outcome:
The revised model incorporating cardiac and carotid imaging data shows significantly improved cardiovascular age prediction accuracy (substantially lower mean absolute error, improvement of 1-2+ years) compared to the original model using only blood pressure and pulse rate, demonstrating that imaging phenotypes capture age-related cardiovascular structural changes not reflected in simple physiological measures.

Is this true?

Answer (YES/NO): NO